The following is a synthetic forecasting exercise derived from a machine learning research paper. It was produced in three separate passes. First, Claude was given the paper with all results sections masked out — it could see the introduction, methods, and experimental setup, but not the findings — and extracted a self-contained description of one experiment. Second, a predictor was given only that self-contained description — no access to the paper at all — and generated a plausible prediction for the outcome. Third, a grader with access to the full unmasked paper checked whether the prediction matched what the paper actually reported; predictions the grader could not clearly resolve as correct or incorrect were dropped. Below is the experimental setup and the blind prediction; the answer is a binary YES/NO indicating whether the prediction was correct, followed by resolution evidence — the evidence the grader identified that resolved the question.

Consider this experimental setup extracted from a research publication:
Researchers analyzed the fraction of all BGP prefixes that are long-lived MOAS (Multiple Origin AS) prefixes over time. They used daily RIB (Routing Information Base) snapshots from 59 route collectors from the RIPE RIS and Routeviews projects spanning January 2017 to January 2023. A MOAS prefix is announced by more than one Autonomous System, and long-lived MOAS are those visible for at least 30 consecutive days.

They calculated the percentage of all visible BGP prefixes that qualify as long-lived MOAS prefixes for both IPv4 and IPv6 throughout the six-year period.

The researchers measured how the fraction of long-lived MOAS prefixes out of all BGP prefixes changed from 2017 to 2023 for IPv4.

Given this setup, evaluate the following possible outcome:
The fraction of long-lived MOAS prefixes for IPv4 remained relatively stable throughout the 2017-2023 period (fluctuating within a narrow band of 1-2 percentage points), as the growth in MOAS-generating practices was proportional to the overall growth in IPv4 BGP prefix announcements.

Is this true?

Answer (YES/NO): NO